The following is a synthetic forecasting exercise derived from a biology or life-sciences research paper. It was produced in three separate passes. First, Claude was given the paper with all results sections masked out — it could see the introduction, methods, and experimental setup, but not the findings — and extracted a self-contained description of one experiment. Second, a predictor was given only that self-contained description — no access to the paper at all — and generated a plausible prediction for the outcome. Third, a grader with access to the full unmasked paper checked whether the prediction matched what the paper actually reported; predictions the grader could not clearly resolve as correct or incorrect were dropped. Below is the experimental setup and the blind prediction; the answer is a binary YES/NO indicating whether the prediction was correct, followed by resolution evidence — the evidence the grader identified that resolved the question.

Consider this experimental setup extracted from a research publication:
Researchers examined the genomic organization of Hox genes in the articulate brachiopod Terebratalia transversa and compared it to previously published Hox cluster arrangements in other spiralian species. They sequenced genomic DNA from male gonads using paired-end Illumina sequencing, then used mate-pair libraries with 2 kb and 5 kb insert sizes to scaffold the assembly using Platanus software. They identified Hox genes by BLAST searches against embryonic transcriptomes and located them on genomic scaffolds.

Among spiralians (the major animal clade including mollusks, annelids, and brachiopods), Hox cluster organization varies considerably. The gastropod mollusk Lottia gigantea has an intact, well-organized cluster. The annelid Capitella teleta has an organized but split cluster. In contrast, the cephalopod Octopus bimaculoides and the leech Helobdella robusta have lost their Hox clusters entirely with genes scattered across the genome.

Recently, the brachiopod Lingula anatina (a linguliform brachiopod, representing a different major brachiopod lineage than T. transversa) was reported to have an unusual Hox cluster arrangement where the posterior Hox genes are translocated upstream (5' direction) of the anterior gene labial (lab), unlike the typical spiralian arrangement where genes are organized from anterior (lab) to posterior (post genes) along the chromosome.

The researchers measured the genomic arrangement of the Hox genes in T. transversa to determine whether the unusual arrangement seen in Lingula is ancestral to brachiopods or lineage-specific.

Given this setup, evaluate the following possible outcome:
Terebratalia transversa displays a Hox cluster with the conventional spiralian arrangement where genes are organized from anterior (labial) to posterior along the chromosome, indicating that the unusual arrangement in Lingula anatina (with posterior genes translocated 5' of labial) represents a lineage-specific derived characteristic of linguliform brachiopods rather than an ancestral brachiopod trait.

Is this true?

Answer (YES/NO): YES